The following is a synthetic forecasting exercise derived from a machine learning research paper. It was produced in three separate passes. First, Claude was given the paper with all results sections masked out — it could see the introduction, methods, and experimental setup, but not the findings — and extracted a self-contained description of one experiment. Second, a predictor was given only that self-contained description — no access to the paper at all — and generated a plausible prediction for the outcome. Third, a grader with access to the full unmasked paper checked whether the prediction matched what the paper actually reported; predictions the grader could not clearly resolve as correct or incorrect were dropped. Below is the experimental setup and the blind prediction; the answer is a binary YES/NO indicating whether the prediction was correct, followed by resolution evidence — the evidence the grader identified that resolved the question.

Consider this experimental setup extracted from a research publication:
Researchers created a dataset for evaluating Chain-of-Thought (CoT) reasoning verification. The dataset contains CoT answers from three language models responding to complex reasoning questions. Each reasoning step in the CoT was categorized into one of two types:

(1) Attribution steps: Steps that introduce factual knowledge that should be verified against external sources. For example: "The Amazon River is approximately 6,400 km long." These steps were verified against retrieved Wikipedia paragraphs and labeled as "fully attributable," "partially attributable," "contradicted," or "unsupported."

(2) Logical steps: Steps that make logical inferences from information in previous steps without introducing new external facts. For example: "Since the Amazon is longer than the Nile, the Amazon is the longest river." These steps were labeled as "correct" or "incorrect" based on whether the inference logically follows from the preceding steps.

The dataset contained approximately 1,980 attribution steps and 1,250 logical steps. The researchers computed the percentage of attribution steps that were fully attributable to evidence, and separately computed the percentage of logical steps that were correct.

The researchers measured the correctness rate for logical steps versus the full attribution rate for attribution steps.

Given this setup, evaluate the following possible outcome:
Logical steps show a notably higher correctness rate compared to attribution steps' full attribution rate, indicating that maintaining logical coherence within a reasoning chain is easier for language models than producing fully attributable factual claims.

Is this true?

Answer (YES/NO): YES